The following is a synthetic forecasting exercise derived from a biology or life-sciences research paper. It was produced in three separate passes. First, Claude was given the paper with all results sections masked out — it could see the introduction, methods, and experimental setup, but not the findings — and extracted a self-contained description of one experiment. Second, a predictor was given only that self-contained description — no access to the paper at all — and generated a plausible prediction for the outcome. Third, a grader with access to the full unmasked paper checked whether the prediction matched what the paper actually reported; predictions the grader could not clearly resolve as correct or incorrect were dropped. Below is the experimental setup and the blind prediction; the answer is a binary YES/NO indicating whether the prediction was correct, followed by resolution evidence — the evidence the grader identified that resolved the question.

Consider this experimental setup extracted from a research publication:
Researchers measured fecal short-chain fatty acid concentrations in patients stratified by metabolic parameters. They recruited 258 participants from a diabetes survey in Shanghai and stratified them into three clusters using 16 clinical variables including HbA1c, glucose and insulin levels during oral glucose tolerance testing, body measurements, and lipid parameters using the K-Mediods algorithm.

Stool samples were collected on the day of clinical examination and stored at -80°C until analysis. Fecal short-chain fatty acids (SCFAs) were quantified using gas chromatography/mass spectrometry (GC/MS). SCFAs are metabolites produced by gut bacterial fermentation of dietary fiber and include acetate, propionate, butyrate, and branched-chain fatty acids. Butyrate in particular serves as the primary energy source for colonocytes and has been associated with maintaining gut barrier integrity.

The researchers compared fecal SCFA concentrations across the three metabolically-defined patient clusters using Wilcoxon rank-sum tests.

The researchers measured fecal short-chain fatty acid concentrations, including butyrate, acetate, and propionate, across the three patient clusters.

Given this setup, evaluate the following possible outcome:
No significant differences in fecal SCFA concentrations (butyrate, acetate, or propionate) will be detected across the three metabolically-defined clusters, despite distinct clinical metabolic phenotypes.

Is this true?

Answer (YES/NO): NO